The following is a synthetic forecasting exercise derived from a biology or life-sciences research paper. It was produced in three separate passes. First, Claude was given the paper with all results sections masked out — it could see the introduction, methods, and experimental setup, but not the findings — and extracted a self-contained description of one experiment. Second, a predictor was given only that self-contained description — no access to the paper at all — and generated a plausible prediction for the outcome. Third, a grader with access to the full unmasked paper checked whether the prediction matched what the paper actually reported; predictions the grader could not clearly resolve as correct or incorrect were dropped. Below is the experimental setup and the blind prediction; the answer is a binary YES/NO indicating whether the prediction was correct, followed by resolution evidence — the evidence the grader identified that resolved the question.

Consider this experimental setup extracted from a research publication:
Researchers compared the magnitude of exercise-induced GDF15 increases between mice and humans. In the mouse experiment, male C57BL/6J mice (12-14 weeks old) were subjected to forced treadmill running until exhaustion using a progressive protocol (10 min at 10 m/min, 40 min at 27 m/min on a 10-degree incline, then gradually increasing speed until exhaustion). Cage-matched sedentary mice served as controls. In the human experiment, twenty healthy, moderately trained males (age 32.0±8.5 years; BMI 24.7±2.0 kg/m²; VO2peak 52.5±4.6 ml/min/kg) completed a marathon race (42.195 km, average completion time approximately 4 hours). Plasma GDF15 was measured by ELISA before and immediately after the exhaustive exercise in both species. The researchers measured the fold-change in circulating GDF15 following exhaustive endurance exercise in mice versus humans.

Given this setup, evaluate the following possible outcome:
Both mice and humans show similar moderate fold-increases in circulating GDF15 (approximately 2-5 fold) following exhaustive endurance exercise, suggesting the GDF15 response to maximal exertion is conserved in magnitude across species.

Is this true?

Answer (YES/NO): YES